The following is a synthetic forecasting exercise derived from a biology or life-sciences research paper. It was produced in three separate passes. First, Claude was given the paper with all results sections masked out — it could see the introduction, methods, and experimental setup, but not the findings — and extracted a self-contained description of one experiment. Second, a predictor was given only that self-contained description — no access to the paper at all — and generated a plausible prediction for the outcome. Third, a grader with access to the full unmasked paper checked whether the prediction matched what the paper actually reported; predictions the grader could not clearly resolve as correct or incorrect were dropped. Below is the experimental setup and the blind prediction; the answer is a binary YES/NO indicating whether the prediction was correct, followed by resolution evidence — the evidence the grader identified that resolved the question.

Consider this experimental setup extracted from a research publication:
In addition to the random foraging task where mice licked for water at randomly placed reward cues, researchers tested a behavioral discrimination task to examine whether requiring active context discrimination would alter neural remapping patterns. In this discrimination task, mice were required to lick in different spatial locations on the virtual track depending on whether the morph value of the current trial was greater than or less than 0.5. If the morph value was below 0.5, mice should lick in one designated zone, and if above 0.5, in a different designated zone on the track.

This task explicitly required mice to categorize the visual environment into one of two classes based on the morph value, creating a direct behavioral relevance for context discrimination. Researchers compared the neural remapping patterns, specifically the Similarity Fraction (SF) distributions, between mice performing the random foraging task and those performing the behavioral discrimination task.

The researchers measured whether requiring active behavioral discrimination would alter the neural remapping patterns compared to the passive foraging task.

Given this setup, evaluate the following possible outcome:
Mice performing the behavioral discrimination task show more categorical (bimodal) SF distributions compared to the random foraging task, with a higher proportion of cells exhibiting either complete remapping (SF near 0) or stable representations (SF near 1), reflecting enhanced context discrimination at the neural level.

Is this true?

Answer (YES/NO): NO